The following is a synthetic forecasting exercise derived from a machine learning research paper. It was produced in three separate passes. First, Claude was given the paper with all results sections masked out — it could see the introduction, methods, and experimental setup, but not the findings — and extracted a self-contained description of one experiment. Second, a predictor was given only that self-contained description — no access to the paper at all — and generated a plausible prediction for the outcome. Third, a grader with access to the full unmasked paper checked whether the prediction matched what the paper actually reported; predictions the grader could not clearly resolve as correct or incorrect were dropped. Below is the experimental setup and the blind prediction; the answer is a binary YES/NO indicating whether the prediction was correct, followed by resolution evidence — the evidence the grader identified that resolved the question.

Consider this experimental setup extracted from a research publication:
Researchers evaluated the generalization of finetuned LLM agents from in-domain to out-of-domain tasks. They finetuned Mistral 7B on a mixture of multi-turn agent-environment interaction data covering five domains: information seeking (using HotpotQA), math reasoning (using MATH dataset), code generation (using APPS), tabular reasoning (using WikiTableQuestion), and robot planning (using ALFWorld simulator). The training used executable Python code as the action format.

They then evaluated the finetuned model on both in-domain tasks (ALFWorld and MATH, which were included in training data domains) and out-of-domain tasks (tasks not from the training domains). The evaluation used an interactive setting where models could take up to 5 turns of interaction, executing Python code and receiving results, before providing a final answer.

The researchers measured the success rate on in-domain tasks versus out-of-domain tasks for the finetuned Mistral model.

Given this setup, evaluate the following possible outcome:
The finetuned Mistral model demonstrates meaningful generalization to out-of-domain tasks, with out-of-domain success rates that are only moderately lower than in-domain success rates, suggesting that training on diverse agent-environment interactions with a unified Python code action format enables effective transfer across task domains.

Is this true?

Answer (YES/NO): NO